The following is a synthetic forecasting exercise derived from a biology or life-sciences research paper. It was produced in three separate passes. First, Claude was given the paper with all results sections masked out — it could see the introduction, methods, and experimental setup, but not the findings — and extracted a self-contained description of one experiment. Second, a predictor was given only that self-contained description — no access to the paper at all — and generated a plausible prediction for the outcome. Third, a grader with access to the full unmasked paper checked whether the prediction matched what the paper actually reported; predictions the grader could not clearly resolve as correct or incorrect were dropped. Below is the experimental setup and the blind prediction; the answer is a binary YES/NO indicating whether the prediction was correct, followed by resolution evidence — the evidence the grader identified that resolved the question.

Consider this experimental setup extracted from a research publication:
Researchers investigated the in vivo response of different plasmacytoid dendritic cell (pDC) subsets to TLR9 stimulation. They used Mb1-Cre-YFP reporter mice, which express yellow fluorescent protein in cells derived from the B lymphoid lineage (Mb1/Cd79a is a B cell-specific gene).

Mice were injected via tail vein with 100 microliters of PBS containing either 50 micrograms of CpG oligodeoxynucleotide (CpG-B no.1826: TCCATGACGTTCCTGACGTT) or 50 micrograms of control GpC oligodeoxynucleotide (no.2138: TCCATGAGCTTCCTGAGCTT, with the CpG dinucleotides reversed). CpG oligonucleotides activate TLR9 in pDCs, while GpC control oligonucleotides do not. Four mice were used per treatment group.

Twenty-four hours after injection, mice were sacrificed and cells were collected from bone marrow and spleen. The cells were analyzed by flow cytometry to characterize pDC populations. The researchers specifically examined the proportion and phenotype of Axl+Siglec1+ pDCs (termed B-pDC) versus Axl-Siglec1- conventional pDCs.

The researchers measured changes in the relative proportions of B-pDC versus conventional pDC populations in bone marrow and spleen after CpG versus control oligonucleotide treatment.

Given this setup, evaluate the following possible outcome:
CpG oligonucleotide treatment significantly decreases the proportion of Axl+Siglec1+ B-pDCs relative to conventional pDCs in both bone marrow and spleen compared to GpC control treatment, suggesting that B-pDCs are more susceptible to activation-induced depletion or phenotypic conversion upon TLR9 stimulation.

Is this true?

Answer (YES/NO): NO